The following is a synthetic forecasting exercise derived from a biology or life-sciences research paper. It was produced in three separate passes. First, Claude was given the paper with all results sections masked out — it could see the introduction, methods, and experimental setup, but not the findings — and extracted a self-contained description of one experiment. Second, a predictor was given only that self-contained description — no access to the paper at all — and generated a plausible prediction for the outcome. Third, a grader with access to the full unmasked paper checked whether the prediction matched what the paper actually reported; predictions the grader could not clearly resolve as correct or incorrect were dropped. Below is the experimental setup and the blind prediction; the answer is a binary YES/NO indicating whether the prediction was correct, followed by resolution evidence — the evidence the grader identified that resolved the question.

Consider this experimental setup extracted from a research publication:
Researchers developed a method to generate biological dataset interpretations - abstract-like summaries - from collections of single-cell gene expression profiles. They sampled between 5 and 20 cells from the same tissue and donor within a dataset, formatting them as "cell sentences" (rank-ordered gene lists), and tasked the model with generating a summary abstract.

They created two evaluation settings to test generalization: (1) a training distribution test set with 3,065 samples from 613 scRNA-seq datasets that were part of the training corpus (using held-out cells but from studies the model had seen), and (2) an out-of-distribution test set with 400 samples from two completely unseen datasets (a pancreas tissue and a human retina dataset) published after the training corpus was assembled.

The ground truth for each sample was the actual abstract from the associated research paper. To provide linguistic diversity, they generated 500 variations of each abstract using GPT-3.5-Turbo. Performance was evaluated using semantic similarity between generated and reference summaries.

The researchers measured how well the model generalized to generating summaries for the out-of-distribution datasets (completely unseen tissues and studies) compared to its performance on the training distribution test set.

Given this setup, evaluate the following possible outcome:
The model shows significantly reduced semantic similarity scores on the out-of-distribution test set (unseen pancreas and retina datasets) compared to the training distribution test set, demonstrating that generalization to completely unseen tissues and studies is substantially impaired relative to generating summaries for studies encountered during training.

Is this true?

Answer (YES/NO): NO